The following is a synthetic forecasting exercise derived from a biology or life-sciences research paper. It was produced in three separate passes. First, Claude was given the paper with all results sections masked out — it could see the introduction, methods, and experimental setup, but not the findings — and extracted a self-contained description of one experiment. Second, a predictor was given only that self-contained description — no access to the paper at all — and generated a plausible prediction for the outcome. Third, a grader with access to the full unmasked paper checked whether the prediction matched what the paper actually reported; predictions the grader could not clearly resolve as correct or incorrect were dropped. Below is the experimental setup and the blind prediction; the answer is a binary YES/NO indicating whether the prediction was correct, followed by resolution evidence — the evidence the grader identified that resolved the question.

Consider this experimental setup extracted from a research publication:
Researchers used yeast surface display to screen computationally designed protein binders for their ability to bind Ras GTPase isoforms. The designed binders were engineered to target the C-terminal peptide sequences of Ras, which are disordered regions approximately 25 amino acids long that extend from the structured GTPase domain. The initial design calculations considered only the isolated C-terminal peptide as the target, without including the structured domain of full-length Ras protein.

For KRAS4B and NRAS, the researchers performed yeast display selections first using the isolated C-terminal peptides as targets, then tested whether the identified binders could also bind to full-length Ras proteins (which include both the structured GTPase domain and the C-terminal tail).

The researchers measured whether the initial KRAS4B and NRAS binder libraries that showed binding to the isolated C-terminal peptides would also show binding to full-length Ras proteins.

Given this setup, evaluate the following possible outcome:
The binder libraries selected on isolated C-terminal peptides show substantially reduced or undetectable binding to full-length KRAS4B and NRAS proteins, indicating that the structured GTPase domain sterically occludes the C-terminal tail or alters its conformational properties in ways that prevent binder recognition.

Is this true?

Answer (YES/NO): YES